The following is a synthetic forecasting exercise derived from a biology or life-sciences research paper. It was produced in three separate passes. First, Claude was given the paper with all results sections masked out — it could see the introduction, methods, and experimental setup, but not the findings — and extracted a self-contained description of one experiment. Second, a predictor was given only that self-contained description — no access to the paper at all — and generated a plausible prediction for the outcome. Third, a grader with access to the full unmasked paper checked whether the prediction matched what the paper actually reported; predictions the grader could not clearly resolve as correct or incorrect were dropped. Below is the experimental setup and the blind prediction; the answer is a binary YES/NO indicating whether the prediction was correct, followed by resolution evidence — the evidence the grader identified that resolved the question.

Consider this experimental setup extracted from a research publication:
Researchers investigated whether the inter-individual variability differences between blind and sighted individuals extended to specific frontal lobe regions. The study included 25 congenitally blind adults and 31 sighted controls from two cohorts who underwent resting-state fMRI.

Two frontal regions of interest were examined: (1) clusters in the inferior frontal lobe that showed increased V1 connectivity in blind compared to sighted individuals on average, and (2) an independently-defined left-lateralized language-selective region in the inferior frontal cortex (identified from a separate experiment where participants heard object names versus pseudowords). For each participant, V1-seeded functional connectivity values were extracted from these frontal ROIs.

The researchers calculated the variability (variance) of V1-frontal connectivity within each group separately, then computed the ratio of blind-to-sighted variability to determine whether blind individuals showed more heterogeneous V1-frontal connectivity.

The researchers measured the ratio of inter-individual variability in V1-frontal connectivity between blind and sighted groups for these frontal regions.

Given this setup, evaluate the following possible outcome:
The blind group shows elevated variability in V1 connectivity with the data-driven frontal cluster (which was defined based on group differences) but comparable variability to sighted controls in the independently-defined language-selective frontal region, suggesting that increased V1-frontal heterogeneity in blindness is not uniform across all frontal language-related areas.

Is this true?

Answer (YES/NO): NO